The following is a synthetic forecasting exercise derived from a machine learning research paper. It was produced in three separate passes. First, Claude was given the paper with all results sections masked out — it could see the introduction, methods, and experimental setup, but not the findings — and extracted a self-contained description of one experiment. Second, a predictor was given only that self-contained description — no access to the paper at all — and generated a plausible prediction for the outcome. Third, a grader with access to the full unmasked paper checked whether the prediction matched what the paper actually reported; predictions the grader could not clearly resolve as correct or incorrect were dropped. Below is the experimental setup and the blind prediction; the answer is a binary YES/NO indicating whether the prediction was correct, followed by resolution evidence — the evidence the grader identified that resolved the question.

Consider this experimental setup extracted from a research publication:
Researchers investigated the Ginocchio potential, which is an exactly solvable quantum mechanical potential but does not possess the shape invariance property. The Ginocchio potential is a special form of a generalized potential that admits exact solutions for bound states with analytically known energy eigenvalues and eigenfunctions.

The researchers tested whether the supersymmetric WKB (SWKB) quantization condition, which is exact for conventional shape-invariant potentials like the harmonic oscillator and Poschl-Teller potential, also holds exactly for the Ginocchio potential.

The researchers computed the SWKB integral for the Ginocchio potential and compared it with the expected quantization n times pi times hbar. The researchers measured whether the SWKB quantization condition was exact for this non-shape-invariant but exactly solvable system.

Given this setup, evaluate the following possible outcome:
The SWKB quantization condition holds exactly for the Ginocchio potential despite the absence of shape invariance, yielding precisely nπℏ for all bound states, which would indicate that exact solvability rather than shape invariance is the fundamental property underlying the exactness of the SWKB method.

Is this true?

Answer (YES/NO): NO